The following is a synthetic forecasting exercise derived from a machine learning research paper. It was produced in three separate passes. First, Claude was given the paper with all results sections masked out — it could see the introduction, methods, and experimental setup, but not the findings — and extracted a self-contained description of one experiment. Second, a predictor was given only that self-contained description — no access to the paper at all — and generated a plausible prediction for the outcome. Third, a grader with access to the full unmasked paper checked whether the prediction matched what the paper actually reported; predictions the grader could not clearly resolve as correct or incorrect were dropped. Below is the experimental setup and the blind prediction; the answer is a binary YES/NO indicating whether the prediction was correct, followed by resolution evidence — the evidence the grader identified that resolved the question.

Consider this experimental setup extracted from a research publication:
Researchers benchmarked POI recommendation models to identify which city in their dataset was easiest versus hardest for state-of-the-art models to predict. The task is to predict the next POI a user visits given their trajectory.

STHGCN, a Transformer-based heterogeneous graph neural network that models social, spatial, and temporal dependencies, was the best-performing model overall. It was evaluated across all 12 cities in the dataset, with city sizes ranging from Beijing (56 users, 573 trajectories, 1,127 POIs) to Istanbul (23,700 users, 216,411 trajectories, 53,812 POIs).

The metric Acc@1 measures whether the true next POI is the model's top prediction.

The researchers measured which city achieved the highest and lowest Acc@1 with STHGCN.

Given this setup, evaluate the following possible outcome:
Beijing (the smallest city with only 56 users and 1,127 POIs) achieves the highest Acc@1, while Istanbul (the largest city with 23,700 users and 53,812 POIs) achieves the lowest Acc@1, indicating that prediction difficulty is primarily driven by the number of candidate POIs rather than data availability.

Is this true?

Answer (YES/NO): NO